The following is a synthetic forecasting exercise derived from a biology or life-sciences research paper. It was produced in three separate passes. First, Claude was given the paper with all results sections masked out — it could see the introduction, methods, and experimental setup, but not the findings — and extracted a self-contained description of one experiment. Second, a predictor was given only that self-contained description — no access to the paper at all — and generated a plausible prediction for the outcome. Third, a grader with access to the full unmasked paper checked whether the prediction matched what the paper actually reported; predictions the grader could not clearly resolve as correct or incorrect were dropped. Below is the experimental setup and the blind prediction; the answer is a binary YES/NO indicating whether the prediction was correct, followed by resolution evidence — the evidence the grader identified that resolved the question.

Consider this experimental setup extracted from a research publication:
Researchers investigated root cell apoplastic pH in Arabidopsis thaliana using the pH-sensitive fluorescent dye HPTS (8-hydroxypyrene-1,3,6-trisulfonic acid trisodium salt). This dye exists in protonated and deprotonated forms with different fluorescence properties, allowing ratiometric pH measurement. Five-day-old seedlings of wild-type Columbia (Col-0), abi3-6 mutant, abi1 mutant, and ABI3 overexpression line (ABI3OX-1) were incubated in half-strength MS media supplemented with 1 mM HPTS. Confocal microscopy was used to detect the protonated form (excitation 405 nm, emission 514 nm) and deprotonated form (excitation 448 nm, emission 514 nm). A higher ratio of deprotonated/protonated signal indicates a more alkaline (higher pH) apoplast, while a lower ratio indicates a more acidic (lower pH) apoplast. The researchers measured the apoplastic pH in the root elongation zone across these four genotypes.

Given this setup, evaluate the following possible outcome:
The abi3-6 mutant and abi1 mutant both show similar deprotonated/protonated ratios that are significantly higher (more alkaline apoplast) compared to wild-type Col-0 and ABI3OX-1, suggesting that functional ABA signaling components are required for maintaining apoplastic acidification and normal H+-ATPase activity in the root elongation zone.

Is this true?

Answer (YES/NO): NO